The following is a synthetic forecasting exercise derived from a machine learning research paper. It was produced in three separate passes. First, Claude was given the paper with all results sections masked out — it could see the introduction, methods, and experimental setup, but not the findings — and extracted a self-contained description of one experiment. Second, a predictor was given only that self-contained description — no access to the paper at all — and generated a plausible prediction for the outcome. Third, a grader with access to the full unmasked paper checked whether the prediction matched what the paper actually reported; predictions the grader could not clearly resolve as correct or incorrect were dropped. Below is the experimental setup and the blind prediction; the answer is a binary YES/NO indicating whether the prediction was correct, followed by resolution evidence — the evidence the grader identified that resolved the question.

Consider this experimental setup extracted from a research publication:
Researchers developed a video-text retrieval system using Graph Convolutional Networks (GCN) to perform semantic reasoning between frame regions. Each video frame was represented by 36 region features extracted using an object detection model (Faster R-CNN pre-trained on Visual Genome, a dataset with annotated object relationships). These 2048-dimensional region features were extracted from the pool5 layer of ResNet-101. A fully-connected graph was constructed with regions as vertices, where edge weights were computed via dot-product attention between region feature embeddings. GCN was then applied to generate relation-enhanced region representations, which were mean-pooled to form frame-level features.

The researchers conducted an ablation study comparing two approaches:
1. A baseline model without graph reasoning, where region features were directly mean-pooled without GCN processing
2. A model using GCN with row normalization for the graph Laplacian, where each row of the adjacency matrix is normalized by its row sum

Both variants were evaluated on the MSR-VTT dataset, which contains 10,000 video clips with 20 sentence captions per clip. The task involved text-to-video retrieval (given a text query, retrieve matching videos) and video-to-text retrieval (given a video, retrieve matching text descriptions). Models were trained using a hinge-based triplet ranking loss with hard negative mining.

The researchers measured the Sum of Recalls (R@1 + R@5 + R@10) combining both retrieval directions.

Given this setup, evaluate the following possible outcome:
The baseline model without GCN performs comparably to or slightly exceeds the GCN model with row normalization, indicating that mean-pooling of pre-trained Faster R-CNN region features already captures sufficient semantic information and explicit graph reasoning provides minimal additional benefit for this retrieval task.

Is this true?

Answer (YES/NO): YES